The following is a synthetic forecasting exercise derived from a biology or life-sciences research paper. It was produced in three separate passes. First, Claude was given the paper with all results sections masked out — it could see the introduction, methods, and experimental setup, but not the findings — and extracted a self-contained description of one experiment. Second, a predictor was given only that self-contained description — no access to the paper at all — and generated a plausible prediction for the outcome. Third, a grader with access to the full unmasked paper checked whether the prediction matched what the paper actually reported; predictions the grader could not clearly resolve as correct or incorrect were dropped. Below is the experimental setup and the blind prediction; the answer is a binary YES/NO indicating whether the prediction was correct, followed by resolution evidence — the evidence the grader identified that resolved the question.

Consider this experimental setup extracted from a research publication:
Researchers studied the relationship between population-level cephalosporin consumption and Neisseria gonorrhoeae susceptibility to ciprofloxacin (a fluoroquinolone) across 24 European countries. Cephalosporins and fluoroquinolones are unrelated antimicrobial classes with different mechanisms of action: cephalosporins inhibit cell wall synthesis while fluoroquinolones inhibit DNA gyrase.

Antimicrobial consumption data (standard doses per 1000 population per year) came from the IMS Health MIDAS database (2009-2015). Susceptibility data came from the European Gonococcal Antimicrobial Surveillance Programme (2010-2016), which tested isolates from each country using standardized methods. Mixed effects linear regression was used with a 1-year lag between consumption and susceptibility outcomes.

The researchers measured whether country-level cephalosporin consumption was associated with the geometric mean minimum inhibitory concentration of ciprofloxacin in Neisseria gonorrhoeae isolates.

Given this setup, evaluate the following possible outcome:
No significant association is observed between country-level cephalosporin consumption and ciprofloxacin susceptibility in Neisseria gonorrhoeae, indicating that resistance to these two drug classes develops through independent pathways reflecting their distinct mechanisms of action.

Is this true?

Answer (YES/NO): NO